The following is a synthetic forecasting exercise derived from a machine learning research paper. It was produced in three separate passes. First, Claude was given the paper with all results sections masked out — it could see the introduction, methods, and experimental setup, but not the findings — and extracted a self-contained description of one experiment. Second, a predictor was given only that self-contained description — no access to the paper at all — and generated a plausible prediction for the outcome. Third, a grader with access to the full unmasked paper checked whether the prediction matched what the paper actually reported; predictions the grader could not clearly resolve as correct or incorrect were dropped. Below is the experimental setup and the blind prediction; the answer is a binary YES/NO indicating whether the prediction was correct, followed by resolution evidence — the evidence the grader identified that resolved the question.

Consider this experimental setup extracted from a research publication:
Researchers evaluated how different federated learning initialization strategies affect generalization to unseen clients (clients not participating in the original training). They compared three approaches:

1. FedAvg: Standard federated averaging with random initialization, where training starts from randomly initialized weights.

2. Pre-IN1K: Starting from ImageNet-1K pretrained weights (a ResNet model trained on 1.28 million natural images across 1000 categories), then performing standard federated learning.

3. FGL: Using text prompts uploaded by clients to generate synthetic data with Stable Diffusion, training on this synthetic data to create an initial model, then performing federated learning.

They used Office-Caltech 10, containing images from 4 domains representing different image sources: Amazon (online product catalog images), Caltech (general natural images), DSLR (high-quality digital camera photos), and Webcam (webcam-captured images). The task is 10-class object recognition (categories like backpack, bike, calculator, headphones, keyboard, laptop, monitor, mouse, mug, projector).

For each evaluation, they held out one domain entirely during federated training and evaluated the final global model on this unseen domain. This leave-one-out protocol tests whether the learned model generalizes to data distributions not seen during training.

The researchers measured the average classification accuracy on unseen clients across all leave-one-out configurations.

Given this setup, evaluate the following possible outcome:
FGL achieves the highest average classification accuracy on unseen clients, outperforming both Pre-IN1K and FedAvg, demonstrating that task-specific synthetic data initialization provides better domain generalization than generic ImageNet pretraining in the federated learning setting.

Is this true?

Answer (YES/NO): YES